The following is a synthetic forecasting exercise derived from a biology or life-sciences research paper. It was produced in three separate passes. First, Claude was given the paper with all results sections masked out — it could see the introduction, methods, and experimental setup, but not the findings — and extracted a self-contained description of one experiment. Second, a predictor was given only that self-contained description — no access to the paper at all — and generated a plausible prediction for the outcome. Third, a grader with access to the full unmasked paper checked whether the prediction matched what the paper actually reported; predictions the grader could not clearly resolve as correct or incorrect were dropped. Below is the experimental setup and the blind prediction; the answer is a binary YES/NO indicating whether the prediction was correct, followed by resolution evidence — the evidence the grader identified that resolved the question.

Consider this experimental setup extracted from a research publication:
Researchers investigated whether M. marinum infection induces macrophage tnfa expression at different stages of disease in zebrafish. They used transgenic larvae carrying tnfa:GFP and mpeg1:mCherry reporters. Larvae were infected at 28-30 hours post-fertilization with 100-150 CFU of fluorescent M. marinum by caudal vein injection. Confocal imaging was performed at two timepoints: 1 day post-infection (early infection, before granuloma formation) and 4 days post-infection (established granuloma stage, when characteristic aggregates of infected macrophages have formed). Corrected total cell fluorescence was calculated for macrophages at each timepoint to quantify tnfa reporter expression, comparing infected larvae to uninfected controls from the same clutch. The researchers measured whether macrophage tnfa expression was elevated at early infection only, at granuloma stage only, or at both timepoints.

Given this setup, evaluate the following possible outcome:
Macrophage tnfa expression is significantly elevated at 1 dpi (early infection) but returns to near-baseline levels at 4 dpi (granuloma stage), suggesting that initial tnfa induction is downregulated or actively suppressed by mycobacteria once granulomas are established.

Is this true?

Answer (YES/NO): NO